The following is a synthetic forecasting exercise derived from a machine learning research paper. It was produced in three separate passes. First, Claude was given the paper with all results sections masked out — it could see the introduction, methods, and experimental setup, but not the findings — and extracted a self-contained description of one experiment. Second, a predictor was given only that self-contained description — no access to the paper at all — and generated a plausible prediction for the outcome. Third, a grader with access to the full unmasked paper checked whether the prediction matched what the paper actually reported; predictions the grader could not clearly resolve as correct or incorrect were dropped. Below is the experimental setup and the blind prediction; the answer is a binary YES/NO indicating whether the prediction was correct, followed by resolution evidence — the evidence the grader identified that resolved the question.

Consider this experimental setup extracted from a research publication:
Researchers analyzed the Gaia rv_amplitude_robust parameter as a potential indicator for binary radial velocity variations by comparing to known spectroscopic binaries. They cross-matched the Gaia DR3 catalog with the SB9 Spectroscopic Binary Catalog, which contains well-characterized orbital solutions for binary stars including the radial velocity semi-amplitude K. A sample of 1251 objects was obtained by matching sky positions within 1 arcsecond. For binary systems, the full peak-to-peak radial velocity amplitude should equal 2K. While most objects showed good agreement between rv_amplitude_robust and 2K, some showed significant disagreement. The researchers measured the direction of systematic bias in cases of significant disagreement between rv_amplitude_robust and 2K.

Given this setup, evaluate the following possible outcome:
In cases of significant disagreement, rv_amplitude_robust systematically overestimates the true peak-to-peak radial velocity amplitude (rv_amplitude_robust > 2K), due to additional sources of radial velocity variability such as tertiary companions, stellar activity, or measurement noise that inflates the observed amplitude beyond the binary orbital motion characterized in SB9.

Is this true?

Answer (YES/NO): NO